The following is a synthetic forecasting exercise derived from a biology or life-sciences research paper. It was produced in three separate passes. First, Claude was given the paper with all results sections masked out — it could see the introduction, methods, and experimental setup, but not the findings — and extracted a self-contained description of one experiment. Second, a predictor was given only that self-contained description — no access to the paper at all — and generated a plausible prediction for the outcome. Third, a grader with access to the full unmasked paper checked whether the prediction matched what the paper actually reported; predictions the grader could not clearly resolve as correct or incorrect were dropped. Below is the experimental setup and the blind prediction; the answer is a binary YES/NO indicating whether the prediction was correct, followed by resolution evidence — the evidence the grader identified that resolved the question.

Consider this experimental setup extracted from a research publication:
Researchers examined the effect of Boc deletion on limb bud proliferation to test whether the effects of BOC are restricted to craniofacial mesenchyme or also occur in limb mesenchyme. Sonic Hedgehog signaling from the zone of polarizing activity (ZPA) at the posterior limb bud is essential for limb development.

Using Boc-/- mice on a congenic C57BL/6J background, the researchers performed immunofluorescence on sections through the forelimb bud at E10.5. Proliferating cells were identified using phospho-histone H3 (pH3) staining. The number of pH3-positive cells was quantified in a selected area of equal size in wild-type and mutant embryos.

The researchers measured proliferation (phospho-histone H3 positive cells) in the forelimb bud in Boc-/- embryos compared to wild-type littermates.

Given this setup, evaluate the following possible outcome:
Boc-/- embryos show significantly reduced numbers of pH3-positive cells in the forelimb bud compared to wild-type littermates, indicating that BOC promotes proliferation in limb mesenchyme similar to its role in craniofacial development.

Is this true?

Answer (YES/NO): NO